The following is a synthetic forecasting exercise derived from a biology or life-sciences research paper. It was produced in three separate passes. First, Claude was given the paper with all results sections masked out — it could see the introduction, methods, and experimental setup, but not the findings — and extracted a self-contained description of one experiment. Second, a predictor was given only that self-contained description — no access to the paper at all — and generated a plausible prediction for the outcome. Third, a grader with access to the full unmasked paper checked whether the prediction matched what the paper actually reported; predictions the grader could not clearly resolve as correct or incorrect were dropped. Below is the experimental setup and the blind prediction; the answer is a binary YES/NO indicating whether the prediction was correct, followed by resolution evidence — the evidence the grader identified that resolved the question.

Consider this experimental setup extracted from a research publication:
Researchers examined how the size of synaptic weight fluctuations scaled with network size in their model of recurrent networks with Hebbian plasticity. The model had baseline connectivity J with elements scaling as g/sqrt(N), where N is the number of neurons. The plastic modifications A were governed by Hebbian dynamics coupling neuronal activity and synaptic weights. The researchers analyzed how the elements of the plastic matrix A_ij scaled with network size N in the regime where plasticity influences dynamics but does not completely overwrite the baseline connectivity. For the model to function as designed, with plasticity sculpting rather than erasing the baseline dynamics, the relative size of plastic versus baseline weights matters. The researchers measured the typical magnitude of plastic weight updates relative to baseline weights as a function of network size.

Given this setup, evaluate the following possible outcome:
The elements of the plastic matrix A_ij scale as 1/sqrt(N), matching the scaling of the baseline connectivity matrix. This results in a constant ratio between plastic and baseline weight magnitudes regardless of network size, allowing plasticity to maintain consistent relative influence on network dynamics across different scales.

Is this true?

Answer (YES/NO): NO